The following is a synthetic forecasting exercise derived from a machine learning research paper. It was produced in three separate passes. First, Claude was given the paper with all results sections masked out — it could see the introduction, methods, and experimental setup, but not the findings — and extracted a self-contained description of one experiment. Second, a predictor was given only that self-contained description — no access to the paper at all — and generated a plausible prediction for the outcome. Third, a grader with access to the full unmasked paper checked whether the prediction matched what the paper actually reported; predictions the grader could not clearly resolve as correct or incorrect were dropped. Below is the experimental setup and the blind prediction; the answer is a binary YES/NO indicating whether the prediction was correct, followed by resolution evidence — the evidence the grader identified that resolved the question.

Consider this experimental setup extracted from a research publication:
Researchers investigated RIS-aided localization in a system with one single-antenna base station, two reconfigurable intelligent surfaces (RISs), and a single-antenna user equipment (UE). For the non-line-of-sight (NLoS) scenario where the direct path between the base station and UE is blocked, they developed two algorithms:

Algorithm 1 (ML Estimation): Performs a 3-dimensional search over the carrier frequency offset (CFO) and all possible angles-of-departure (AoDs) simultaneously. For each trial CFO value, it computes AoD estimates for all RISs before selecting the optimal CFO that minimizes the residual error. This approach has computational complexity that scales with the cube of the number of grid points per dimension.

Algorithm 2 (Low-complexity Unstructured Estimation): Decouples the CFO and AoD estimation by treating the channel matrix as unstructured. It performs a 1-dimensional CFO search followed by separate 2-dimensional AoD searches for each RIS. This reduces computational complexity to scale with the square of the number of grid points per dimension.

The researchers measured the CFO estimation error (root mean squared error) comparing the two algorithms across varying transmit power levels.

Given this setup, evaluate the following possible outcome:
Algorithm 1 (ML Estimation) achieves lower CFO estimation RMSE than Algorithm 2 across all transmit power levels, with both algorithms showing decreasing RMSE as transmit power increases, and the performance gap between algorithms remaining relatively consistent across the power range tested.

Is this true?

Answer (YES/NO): NO